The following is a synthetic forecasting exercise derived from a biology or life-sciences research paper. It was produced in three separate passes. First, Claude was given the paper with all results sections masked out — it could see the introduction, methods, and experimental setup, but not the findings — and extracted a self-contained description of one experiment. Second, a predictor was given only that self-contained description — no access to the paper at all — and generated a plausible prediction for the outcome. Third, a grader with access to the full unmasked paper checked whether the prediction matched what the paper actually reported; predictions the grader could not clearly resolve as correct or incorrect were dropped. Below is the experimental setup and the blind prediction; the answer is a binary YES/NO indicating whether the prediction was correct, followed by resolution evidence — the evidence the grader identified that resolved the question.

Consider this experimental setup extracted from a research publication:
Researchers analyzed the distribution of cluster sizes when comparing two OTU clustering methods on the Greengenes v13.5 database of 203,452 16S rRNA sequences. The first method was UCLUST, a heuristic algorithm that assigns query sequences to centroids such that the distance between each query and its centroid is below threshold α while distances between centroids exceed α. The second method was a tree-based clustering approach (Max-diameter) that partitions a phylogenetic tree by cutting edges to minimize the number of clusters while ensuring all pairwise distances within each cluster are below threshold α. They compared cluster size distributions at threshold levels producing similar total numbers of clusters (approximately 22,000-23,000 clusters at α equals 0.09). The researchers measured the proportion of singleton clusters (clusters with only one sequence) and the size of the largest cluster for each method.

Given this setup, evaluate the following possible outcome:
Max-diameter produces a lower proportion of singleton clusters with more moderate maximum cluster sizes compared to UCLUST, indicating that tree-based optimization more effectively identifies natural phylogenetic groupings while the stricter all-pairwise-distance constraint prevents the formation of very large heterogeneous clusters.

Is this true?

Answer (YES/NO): YES